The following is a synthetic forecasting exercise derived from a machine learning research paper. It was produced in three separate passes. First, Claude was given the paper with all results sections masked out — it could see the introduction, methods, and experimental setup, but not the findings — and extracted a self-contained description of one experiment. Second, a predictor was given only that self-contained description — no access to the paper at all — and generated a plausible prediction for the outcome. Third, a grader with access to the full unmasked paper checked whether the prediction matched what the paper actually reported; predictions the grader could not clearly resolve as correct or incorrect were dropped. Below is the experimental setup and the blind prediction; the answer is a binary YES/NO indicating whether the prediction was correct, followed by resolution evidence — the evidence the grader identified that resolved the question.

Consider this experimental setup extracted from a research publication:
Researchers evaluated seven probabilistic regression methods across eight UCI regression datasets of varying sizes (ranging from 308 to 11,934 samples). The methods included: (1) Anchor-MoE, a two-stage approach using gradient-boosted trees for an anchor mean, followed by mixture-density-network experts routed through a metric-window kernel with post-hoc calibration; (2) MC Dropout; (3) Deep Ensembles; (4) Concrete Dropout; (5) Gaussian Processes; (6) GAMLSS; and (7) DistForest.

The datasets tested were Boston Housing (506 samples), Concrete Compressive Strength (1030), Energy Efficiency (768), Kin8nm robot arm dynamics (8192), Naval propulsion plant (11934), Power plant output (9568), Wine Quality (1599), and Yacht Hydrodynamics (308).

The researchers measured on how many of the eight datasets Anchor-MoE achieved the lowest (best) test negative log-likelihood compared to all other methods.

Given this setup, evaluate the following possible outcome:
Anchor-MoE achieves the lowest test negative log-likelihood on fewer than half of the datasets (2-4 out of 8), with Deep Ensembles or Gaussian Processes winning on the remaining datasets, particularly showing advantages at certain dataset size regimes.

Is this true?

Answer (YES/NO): NO